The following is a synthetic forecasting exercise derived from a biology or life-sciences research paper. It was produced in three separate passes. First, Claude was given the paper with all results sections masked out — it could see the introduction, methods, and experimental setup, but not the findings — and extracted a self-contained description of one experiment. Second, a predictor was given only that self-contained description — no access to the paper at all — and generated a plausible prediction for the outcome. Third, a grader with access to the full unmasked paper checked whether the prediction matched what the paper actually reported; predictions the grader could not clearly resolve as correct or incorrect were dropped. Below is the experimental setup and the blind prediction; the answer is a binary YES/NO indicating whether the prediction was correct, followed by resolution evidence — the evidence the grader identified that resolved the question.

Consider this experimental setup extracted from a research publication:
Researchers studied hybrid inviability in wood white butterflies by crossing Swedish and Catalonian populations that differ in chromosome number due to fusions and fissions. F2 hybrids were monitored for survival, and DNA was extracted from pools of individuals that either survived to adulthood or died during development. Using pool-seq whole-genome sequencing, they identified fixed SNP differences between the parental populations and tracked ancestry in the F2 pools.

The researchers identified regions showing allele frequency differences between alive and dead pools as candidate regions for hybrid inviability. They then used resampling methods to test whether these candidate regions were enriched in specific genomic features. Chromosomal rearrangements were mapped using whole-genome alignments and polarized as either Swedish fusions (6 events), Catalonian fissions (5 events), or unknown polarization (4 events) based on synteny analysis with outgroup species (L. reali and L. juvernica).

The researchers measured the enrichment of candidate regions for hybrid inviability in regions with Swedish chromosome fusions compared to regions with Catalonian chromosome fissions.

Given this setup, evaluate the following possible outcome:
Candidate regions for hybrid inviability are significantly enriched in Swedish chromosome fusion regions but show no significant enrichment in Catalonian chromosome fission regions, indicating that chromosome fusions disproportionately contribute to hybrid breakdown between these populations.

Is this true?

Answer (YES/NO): NO